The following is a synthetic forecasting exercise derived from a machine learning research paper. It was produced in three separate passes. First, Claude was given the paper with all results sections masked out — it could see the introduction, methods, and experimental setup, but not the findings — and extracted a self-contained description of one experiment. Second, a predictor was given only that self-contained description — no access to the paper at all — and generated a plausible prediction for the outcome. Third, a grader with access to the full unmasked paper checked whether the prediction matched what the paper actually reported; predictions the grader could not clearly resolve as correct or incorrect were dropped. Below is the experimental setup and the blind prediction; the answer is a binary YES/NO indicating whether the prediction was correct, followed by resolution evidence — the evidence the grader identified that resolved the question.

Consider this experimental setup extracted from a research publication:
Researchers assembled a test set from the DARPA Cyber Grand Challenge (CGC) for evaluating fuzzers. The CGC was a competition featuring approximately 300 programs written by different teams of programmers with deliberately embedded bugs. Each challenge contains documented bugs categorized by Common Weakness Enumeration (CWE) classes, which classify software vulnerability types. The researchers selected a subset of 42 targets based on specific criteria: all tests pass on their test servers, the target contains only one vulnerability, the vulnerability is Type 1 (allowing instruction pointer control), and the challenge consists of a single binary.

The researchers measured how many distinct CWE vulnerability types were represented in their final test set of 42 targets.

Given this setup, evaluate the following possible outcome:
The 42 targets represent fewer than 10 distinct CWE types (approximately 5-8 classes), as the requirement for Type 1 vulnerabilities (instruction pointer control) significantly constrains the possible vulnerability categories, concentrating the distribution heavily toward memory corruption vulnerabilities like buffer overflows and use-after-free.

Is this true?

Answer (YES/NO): NO